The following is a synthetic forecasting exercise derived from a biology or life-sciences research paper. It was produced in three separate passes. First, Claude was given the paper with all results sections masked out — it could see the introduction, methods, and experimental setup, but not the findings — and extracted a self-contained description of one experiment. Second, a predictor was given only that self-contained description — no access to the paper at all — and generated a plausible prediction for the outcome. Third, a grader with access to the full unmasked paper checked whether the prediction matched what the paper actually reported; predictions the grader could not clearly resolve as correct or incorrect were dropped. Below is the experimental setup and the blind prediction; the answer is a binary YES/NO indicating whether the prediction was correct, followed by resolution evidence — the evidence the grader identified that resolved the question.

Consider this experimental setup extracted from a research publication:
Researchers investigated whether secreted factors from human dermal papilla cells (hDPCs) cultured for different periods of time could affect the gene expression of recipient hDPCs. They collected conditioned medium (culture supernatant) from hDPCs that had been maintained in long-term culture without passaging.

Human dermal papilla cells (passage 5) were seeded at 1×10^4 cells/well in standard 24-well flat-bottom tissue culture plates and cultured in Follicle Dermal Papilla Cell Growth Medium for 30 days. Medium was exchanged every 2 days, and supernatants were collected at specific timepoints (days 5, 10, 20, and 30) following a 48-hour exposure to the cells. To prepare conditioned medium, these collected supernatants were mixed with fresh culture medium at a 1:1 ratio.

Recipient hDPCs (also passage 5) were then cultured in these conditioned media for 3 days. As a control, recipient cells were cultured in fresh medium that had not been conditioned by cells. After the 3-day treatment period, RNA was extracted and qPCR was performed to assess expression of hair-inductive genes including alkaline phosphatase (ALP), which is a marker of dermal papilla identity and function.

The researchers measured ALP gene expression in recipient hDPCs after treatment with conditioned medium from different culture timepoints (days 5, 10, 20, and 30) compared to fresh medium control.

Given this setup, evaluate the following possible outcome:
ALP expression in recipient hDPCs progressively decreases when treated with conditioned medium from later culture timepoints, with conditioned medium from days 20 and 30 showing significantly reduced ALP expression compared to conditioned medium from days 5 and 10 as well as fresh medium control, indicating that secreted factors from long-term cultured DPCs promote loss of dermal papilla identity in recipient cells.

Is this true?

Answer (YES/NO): NO